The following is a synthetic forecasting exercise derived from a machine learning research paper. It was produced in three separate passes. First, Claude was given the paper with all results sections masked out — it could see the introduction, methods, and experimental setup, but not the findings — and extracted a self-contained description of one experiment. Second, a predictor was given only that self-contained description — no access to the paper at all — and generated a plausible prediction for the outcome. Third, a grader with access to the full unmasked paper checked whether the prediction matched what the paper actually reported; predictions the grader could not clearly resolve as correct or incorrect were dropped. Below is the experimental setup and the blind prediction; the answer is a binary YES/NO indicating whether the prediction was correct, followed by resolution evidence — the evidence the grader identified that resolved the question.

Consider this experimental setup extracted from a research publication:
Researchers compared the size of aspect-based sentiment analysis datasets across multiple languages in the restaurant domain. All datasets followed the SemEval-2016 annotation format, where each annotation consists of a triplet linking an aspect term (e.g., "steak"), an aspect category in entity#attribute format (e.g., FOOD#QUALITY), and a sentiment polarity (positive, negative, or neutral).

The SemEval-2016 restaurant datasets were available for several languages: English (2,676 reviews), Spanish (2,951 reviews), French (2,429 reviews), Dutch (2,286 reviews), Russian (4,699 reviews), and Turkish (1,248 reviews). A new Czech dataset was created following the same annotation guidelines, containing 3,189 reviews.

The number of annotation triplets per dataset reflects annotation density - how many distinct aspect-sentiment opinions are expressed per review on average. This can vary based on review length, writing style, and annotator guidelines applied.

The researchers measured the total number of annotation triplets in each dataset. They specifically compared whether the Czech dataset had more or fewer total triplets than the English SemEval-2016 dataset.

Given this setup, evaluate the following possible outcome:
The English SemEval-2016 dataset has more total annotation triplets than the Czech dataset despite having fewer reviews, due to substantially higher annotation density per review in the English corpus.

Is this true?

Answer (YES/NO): NO